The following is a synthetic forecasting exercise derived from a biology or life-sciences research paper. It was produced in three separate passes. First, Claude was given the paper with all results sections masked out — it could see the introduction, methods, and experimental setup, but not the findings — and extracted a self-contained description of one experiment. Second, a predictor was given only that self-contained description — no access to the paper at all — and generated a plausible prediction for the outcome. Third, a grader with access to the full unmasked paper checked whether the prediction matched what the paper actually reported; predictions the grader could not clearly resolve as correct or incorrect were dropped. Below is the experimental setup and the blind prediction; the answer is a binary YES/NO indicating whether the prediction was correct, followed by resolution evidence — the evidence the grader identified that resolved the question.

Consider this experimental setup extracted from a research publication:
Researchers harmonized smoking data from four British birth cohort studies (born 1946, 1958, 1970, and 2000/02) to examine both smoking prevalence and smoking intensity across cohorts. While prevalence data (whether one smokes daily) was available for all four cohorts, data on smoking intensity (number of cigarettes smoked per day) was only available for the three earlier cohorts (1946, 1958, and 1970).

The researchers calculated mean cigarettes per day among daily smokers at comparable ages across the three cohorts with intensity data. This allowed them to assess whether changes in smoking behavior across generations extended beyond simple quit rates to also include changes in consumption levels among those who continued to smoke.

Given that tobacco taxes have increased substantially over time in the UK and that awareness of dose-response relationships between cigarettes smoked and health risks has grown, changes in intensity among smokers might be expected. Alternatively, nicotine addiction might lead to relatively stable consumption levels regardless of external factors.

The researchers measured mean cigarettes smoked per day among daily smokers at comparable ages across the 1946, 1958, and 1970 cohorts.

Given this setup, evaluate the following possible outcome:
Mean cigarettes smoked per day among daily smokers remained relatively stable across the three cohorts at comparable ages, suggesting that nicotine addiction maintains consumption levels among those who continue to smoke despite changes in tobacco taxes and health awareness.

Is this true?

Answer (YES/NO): NO